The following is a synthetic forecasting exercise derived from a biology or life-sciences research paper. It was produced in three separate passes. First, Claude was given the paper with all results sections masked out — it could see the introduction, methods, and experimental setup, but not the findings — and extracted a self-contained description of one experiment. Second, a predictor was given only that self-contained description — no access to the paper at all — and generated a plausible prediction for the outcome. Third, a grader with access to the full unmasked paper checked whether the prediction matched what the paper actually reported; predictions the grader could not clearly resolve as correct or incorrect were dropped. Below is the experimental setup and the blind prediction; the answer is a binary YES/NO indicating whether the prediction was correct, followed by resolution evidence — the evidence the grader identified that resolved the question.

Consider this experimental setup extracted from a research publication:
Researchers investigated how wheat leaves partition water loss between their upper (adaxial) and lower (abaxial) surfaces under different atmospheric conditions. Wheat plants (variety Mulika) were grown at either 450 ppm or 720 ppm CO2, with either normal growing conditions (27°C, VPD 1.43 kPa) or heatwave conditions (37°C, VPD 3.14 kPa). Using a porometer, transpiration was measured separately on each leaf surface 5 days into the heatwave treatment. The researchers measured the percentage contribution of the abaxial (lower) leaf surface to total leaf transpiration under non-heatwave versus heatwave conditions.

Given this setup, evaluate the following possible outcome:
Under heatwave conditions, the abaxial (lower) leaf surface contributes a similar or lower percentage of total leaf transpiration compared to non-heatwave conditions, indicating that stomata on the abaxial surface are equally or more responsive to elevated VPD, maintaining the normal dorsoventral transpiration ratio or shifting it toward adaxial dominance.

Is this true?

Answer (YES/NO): NO